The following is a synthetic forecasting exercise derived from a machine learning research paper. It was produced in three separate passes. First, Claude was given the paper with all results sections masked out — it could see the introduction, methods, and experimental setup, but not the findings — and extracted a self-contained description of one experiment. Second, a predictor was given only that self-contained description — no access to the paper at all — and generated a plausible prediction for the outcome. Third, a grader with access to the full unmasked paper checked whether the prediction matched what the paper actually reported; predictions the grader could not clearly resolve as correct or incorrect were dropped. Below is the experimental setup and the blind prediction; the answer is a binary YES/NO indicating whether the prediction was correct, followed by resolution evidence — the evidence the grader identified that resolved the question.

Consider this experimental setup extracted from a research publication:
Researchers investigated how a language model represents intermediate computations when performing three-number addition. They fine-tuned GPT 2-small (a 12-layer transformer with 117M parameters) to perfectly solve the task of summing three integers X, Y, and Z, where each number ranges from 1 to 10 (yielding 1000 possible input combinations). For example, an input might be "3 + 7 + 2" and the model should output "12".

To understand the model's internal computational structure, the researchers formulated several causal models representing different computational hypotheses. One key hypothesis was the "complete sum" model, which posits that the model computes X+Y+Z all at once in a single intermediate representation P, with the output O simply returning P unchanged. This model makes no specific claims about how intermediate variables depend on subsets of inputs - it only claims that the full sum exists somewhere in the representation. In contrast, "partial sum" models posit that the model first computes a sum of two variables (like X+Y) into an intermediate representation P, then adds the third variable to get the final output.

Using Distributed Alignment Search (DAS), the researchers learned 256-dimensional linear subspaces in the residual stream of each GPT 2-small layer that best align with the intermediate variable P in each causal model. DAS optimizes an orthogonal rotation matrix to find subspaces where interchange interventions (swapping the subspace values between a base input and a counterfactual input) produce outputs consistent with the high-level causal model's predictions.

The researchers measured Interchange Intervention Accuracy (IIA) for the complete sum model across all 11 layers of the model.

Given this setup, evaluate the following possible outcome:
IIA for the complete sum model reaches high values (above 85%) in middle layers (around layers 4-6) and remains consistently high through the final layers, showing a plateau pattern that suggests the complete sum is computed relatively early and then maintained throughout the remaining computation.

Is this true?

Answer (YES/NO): NO